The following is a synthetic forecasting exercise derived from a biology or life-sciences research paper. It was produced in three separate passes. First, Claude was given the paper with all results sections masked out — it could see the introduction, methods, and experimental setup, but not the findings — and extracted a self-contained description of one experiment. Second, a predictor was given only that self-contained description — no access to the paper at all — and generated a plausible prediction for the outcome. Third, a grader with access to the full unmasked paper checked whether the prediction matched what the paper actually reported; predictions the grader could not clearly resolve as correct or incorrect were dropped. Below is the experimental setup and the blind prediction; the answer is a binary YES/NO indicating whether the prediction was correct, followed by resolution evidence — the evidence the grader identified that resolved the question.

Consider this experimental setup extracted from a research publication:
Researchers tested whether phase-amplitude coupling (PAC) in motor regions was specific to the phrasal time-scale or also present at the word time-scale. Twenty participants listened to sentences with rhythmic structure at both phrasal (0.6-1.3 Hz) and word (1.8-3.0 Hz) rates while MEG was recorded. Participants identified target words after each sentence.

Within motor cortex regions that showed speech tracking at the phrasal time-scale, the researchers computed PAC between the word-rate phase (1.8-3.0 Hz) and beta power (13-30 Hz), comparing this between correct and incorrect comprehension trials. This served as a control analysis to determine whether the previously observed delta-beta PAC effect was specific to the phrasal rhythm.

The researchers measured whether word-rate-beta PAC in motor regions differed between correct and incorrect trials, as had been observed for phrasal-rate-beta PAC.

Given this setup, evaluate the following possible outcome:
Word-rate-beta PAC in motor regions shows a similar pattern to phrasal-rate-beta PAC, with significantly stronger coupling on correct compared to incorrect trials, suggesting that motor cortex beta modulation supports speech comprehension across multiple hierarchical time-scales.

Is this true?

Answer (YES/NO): NO